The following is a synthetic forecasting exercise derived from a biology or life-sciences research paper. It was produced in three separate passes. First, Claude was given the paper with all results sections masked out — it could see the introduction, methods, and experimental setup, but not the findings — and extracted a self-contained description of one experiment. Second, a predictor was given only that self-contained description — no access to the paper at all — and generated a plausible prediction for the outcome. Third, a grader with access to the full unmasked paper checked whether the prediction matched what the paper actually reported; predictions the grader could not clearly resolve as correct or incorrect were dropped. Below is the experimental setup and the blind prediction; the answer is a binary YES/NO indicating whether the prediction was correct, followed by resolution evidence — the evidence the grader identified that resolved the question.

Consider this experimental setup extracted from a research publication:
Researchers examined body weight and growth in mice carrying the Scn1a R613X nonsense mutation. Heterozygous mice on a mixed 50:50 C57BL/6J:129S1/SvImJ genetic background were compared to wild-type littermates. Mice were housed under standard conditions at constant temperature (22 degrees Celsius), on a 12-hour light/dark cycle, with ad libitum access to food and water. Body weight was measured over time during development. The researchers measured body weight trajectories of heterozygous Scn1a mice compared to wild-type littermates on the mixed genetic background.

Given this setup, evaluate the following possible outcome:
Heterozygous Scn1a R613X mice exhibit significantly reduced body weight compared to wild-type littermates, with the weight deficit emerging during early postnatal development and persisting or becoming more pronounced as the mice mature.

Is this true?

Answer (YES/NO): NO